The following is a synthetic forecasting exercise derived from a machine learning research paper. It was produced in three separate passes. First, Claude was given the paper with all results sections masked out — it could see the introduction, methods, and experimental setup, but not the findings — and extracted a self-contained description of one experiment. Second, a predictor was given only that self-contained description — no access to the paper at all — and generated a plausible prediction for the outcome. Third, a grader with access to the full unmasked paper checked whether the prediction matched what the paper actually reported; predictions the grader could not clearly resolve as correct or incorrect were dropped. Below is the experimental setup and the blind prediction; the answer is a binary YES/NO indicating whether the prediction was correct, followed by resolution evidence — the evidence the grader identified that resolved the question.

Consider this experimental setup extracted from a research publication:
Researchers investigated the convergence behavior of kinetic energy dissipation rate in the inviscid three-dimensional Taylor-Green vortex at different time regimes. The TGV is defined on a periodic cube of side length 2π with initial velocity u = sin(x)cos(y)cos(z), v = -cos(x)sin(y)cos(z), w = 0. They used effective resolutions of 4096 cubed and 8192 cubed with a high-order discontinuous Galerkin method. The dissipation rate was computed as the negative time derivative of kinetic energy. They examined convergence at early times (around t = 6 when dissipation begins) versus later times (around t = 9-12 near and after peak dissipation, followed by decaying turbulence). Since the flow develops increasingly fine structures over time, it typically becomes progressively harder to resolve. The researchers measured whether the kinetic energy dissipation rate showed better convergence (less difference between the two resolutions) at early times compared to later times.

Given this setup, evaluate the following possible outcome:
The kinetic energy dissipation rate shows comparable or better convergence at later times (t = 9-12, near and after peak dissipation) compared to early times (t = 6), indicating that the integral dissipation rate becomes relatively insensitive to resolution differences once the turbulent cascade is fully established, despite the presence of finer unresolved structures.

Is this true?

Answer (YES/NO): NO